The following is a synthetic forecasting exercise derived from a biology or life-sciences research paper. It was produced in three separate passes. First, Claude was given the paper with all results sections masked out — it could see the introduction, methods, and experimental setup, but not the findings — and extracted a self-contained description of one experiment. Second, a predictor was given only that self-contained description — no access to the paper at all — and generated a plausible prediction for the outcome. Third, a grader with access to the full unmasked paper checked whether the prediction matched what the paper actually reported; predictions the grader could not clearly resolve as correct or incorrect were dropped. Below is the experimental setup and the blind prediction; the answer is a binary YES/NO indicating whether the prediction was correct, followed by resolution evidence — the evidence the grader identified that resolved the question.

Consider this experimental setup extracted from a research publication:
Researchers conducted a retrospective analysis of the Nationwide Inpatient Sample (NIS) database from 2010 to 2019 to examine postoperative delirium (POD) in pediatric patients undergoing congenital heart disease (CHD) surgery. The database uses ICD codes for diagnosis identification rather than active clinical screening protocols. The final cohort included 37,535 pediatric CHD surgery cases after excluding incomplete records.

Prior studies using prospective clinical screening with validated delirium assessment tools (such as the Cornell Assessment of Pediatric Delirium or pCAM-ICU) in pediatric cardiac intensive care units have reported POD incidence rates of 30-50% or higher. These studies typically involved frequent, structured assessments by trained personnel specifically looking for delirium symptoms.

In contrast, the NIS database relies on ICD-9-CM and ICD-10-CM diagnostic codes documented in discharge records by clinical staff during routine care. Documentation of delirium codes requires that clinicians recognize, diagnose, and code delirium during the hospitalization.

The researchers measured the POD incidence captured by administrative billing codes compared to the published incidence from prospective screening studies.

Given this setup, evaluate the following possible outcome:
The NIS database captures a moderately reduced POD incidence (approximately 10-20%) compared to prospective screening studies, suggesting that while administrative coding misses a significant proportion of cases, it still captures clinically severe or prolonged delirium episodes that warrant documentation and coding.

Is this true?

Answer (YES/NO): NO